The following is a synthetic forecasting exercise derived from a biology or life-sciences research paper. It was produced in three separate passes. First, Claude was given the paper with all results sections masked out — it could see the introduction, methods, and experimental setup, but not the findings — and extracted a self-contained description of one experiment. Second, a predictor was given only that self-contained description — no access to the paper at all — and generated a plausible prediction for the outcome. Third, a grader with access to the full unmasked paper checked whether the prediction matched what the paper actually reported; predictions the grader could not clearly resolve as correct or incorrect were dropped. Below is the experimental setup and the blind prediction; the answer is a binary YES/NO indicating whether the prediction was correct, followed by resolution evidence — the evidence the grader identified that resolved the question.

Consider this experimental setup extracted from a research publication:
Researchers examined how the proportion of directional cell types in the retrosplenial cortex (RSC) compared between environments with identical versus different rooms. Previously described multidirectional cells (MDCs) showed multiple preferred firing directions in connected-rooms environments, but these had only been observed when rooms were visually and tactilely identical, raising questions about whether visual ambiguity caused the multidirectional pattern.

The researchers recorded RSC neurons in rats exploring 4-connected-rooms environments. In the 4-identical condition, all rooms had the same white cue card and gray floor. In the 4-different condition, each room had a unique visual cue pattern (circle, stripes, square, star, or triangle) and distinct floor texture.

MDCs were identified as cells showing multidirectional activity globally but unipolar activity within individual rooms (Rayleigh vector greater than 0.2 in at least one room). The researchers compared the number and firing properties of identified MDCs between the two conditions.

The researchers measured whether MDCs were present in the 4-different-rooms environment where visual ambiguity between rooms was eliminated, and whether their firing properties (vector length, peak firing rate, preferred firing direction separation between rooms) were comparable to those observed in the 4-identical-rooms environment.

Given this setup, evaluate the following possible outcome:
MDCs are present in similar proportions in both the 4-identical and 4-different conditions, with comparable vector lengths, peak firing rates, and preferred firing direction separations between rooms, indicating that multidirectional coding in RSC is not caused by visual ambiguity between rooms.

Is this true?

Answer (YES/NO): YES